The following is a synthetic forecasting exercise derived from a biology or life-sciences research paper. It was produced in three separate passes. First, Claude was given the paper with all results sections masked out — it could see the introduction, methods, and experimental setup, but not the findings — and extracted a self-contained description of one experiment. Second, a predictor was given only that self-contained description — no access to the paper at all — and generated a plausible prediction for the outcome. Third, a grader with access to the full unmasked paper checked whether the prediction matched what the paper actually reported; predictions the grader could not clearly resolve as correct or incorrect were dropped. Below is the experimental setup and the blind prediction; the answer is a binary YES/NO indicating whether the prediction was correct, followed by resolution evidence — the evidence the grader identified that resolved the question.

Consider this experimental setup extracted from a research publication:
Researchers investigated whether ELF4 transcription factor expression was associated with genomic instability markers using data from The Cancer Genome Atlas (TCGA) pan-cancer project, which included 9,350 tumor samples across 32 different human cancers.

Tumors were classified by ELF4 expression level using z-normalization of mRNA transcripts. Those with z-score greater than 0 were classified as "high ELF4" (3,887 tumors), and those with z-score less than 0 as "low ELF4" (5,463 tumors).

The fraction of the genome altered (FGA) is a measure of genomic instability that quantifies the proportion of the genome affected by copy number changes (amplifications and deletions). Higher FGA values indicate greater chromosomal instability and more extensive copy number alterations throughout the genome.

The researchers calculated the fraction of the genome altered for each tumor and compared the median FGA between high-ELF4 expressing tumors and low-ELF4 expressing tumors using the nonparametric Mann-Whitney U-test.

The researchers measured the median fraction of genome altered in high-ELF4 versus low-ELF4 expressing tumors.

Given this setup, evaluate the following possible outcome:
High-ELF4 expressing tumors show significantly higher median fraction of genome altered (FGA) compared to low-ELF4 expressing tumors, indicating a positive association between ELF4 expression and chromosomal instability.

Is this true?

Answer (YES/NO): YES